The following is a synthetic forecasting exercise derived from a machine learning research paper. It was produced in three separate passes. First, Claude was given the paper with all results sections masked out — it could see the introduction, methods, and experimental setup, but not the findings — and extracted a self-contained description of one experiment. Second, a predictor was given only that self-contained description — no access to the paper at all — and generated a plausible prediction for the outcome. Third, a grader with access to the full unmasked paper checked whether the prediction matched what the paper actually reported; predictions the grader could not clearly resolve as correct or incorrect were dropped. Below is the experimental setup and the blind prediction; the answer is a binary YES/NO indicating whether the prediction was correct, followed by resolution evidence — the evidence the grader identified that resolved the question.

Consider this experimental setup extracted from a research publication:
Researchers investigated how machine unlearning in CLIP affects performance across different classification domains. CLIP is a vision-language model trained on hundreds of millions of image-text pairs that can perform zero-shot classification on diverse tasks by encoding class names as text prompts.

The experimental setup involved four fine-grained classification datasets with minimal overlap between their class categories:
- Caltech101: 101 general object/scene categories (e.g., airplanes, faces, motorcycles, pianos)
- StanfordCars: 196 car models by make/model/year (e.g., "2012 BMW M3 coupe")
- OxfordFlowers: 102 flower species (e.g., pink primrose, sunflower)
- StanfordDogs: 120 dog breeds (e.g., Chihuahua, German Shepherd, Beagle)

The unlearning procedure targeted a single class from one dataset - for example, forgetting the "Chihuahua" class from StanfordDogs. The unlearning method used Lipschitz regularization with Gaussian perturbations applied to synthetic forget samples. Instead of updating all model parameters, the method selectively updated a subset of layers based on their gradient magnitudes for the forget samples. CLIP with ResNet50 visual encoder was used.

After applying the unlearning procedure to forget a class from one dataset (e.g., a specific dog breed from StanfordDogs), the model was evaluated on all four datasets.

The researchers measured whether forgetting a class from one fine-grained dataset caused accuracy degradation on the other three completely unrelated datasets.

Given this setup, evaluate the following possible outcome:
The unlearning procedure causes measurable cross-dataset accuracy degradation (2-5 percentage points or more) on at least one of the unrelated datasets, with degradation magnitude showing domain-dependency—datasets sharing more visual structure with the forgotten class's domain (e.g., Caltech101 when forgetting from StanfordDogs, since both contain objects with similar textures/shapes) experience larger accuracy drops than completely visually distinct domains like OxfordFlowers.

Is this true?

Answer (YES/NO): NO